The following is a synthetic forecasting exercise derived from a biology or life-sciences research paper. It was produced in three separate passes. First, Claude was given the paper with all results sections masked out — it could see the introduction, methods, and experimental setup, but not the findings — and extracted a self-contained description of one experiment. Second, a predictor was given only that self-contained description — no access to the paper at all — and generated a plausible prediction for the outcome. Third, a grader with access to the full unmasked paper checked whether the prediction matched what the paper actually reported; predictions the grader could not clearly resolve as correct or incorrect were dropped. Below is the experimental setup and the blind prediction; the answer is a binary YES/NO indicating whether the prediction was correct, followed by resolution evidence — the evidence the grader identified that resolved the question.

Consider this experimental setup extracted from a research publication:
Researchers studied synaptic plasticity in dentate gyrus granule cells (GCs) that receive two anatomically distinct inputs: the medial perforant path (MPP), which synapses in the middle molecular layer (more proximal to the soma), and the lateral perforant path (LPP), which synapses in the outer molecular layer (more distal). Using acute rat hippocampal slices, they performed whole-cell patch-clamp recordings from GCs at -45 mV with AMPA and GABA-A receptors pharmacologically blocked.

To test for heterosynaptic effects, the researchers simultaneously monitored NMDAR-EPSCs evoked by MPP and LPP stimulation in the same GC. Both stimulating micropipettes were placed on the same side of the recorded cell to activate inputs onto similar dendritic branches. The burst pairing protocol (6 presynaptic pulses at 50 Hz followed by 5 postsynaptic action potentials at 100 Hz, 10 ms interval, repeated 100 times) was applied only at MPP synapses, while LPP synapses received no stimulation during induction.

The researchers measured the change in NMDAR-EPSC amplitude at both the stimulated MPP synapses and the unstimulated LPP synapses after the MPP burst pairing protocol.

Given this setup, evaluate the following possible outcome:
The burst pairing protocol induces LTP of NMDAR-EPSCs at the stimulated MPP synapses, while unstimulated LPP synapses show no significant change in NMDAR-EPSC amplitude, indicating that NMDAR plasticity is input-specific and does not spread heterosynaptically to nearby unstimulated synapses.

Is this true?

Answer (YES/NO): NO